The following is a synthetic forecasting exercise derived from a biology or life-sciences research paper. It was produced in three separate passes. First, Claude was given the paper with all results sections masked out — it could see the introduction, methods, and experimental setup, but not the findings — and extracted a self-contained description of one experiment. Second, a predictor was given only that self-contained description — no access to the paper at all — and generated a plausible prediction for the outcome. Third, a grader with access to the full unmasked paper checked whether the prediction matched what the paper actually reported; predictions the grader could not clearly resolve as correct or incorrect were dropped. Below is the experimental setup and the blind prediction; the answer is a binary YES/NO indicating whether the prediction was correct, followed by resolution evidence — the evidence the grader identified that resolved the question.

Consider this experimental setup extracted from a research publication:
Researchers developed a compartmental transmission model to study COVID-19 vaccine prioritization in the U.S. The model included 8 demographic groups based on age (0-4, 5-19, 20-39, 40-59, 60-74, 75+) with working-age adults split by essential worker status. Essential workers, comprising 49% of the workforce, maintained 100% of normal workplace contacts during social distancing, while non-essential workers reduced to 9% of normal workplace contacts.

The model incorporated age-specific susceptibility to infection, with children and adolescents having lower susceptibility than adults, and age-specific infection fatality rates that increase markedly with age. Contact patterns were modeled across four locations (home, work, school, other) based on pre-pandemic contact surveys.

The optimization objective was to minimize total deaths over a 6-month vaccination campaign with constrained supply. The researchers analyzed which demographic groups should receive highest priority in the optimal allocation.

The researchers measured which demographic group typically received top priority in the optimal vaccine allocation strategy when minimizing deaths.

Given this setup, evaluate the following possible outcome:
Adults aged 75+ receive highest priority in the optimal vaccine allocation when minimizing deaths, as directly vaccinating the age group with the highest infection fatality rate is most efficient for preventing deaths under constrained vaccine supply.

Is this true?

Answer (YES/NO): NO